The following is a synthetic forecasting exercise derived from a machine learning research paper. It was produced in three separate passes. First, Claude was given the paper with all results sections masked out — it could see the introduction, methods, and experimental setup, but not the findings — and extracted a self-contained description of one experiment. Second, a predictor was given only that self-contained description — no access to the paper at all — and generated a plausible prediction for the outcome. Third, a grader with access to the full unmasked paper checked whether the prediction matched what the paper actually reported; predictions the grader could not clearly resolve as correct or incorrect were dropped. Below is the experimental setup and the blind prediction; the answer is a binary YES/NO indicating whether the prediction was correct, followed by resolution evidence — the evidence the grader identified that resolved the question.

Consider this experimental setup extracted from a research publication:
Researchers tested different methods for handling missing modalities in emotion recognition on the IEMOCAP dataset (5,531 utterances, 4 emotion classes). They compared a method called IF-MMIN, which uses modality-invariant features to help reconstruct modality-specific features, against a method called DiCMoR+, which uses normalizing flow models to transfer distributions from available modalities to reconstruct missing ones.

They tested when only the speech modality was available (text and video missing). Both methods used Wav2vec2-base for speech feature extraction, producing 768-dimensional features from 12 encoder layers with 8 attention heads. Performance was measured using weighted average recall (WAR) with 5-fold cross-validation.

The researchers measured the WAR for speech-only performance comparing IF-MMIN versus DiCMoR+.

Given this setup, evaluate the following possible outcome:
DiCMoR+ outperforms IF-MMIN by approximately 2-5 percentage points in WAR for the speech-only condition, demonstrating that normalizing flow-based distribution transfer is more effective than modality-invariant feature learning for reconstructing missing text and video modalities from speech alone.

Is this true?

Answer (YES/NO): NO